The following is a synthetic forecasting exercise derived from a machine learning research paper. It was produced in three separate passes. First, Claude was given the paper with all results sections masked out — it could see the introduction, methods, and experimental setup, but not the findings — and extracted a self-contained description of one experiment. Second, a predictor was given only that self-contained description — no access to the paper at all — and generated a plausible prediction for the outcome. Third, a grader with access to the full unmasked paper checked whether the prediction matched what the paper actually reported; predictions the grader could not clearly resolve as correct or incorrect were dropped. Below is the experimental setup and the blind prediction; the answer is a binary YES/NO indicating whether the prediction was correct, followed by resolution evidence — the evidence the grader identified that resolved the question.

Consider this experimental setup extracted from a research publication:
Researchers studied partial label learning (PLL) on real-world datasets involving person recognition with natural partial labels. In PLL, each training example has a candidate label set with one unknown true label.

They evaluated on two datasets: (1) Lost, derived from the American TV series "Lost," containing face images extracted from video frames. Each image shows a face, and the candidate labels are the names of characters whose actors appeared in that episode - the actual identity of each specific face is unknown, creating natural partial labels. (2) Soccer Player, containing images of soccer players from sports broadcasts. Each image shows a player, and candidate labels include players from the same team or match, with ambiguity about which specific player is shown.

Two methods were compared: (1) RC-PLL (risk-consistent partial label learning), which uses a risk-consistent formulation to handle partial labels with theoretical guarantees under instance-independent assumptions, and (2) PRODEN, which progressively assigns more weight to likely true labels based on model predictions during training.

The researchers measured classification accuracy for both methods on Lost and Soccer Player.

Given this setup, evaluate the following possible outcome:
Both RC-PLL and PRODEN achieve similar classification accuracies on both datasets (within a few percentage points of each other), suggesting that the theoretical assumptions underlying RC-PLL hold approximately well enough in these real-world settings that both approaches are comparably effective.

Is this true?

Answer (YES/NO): YES